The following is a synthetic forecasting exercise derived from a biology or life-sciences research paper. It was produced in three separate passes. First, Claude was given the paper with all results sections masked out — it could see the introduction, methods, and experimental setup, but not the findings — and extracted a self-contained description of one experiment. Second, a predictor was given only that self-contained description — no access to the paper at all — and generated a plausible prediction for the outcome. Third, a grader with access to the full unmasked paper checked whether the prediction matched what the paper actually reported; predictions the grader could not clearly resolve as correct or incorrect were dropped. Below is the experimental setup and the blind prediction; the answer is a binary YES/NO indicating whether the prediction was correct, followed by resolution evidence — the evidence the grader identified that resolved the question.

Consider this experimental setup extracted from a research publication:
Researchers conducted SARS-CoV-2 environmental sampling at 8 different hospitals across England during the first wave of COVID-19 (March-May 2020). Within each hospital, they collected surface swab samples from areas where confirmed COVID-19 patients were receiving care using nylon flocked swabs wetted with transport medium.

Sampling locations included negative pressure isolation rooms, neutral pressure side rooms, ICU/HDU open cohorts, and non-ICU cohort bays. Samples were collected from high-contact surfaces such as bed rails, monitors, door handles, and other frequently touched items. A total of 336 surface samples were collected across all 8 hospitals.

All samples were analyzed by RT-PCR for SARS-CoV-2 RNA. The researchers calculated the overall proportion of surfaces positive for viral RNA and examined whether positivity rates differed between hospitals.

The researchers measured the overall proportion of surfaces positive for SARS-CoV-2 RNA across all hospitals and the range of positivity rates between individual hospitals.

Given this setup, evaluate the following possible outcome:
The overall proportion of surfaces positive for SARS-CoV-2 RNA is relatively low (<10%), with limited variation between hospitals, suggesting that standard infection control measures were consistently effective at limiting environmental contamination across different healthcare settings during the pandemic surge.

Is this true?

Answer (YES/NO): NO